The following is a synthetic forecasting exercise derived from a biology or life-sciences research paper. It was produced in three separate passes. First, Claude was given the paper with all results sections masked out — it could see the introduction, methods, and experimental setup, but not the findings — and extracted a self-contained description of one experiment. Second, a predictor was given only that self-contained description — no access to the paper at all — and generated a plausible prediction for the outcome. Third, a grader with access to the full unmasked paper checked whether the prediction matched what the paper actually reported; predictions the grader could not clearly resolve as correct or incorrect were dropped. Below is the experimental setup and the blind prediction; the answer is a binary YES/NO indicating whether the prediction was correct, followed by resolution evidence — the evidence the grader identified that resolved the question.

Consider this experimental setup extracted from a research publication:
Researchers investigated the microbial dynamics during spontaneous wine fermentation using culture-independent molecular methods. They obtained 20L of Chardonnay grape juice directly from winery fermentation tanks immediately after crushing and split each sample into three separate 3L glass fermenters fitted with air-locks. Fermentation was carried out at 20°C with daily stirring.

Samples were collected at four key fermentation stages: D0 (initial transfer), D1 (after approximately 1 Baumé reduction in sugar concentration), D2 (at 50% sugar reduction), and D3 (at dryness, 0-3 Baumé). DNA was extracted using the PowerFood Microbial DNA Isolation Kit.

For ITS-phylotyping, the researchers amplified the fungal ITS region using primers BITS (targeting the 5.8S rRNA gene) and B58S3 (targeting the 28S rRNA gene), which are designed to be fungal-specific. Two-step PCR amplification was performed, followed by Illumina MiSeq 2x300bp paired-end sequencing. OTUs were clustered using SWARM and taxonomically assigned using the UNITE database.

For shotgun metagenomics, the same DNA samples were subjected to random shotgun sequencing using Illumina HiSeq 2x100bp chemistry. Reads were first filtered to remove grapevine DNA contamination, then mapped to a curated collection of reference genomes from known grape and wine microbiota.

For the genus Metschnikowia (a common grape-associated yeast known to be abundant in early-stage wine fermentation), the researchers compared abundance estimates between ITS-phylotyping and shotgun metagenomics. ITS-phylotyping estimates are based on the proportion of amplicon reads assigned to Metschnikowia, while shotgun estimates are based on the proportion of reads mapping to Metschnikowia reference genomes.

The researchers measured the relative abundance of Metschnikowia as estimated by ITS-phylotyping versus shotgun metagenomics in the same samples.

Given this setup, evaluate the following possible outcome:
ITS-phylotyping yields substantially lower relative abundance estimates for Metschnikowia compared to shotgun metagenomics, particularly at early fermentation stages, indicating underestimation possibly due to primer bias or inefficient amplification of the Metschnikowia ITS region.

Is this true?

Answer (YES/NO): NO